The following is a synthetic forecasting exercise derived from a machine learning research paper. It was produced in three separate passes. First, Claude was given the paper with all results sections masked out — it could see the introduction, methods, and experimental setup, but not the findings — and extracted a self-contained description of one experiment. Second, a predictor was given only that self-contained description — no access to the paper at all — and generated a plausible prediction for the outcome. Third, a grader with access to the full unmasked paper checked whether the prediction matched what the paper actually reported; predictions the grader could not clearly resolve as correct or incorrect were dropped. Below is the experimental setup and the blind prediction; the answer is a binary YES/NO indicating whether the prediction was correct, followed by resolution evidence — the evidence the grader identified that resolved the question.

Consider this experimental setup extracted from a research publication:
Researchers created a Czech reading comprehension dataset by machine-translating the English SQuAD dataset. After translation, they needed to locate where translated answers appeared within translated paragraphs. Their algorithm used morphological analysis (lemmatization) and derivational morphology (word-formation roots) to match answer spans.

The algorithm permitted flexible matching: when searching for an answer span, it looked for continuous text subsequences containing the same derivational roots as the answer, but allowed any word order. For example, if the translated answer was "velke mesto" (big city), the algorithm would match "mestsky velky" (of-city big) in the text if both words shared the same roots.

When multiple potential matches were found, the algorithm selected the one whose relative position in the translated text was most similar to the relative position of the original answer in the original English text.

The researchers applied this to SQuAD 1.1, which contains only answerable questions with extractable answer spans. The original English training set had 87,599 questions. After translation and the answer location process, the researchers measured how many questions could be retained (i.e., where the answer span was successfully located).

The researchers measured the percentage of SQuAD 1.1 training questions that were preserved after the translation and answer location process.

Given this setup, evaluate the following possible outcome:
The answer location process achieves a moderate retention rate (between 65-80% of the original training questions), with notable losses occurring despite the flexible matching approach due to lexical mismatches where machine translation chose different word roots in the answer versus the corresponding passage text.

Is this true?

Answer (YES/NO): YES